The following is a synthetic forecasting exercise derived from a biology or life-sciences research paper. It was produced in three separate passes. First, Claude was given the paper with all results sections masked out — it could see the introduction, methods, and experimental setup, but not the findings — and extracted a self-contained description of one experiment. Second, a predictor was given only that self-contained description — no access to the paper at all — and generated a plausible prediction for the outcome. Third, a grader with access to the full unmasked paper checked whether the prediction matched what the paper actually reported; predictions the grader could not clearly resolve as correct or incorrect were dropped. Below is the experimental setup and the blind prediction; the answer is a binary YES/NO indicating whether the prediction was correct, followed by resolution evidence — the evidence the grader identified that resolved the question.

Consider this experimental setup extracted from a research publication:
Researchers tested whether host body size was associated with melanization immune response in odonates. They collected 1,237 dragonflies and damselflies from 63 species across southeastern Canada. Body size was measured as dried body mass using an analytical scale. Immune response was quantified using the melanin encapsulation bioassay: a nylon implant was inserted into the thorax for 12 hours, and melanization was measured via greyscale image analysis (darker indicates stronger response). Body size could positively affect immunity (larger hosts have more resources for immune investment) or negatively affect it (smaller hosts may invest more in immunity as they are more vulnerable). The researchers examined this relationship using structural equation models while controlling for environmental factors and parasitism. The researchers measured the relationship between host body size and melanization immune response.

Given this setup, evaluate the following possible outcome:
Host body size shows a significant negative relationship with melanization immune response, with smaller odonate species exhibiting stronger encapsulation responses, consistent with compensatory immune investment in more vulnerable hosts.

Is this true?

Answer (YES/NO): NO